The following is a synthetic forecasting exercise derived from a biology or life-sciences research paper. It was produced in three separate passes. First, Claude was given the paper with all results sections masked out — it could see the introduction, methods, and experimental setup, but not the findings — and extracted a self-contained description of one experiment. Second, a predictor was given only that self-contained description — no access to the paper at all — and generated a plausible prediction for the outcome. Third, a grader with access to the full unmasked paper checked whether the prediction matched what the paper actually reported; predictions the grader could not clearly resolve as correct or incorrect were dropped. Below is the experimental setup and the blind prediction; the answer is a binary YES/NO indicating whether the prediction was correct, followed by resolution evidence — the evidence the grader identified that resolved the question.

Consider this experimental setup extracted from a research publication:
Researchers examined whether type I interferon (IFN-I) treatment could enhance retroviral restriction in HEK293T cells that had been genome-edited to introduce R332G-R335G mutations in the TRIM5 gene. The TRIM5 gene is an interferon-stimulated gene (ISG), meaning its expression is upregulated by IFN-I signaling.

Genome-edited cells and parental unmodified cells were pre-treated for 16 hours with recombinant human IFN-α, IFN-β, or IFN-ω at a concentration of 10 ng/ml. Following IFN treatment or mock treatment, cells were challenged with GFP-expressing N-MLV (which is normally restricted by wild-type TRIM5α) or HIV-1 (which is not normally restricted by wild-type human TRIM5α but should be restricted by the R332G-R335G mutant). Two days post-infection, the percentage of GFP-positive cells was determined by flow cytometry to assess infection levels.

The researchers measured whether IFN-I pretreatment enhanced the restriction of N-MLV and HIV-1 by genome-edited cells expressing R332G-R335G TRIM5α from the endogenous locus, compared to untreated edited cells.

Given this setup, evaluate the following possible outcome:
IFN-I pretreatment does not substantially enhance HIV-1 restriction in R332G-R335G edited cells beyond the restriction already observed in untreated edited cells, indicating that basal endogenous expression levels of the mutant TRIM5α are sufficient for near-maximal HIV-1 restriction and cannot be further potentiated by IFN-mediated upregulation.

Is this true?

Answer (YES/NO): NO